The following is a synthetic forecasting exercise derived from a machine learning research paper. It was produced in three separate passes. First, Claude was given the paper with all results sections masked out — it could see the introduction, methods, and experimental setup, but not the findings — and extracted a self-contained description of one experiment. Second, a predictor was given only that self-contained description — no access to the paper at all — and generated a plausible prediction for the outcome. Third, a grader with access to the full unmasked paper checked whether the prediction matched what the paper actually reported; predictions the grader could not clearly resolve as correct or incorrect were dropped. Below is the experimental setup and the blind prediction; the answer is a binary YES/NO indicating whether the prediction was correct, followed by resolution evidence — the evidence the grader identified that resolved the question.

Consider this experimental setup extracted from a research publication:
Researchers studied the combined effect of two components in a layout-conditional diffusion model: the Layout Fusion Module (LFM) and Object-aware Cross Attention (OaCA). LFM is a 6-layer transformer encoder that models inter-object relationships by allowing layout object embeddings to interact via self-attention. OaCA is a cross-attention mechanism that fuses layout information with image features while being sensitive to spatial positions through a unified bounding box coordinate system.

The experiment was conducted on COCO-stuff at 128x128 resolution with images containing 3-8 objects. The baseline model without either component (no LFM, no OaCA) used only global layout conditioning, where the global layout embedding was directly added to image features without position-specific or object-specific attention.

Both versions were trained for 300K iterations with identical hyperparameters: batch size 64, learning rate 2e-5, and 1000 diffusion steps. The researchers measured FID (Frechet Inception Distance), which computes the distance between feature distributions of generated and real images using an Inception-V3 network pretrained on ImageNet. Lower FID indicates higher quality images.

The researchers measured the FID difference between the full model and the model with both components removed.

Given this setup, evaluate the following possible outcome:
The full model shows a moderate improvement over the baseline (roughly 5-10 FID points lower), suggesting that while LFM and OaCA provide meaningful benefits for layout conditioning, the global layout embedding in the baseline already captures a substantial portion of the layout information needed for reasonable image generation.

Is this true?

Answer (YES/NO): NO